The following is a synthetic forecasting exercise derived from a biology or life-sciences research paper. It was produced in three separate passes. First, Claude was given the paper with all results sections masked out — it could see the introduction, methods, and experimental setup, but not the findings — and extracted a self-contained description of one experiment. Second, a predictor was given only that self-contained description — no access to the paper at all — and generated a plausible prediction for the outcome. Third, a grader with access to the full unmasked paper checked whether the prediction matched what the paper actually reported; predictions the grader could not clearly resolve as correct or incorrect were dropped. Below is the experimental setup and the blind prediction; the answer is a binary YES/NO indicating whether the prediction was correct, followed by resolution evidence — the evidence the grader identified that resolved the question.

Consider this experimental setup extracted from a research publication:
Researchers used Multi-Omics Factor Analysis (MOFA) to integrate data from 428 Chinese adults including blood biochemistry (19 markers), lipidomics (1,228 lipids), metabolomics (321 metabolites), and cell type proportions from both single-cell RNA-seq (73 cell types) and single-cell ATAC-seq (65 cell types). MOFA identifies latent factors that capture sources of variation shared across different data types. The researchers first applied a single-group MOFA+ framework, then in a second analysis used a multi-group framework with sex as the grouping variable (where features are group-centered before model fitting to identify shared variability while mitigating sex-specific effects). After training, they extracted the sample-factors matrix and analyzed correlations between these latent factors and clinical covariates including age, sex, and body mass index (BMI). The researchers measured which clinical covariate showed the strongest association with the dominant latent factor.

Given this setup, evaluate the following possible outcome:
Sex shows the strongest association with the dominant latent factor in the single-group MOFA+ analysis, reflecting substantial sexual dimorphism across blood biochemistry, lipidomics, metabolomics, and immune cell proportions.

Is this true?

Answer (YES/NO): YES